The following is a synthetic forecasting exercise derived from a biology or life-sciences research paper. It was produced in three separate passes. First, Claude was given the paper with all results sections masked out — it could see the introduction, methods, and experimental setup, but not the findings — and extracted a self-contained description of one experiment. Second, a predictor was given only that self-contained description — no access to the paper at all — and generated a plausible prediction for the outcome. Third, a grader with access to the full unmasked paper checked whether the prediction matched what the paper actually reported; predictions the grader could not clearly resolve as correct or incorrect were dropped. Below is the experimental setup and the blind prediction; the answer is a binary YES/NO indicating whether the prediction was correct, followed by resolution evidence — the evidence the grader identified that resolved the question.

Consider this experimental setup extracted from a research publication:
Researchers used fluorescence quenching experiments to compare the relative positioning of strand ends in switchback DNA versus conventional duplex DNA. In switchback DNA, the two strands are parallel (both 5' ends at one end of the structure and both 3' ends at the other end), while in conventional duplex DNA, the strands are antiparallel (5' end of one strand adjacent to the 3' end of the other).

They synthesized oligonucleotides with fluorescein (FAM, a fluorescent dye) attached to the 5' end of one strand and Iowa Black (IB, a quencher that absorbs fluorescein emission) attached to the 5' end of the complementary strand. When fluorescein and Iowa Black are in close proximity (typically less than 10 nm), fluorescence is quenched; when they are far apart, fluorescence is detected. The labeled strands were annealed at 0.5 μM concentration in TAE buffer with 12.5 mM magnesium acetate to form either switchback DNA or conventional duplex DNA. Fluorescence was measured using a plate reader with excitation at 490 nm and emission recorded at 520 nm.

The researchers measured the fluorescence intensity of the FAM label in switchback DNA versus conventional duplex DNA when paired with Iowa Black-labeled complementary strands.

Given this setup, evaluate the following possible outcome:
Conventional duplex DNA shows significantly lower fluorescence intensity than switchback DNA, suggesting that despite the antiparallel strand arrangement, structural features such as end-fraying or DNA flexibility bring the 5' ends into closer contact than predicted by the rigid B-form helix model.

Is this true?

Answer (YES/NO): NO